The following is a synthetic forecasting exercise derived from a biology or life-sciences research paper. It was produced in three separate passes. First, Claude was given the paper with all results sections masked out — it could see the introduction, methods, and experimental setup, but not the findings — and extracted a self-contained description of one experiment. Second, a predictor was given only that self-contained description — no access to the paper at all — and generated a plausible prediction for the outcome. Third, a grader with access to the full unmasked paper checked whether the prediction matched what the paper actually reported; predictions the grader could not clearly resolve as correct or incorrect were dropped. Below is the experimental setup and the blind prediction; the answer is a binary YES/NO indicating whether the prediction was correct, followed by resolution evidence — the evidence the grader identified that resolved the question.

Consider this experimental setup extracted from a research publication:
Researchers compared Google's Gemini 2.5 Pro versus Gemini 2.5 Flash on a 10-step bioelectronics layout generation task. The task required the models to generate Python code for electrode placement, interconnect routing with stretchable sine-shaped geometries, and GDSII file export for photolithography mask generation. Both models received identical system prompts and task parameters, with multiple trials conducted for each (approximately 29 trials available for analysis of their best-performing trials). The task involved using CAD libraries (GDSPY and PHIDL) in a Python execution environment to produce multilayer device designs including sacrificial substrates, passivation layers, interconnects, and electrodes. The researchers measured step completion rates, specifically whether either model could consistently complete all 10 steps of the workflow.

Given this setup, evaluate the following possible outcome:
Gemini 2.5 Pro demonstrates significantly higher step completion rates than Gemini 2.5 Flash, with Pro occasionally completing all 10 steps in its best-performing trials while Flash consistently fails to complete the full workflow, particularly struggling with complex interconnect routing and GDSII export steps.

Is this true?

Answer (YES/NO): YES